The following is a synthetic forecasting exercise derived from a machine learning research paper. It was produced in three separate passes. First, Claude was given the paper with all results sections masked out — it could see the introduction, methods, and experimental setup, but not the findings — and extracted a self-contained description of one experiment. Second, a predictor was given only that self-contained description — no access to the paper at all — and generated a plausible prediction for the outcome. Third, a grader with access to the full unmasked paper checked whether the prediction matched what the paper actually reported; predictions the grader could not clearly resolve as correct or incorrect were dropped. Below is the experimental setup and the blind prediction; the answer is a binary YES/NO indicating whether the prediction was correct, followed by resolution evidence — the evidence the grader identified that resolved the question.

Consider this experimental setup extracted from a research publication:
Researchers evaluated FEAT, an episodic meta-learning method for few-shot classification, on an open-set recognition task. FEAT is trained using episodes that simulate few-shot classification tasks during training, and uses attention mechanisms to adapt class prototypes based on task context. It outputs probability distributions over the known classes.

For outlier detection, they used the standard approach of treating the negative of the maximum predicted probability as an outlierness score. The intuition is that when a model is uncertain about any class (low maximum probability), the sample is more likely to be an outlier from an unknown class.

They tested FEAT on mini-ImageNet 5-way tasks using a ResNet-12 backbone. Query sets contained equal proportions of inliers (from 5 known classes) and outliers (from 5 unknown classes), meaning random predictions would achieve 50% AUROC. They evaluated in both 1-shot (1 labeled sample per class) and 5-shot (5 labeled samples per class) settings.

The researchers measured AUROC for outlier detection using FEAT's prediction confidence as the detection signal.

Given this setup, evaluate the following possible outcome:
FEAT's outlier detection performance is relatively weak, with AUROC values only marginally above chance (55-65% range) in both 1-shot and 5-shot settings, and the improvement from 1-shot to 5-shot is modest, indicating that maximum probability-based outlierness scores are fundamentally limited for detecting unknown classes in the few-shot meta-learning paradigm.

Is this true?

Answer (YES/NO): NO